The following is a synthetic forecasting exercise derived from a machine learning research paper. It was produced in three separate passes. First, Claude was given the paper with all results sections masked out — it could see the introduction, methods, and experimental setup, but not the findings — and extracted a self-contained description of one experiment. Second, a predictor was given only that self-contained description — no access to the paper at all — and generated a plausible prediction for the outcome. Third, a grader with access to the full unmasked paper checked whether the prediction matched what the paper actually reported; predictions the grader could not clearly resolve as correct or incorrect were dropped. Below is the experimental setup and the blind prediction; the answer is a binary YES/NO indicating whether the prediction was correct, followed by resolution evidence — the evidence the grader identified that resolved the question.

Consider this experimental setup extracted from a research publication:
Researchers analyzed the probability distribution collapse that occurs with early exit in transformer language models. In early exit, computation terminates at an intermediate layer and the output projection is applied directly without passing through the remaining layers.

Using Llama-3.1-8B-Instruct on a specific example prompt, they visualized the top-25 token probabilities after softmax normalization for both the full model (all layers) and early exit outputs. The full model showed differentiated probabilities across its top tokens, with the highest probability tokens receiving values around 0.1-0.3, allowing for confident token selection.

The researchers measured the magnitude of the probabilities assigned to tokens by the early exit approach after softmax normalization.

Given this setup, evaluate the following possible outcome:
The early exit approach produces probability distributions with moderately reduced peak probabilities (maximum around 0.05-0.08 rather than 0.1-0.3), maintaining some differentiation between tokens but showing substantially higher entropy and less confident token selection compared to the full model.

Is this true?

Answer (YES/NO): NO